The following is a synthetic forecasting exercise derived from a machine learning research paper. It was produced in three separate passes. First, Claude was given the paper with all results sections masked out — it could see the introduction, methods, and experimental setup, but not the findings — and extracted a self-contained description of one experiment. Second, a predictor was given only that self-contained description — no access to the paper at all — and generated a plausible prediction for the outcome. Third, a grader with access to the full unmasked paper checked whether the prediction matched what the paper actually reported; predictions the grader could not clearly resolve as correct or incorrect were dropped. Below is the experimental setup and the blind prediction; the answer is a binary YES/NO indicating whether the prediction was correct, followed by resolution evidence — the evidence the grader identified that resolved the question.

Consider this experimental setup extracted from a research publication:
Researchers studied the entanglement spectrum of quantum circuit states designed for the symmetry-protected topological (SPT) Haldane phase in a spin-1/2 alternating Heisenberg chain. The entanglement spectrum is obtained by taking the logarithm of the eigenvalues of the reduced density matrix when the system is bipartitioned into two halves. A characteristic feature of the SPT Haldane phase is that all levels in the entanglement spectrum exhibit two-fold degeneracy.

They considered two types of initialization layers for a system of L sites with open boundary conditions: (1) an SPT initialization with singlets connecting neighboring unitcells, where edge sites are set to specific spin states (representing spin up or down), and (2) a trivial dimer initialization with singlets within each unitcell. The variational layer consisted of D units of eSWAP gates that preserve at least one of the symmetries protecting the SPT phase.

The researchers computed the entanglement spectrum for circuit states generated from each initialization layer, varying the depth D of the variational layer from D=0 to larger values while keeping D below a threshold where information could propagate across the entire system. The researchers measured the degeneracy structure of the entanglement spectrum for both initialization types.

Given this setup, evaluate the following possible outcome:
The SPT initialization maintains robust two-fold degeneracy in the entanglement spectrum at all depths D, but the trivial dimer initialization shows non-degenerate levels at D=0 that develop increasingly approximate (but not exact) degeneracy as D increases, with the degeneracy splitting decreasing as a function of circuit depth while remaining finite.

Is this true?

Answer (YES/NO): NO